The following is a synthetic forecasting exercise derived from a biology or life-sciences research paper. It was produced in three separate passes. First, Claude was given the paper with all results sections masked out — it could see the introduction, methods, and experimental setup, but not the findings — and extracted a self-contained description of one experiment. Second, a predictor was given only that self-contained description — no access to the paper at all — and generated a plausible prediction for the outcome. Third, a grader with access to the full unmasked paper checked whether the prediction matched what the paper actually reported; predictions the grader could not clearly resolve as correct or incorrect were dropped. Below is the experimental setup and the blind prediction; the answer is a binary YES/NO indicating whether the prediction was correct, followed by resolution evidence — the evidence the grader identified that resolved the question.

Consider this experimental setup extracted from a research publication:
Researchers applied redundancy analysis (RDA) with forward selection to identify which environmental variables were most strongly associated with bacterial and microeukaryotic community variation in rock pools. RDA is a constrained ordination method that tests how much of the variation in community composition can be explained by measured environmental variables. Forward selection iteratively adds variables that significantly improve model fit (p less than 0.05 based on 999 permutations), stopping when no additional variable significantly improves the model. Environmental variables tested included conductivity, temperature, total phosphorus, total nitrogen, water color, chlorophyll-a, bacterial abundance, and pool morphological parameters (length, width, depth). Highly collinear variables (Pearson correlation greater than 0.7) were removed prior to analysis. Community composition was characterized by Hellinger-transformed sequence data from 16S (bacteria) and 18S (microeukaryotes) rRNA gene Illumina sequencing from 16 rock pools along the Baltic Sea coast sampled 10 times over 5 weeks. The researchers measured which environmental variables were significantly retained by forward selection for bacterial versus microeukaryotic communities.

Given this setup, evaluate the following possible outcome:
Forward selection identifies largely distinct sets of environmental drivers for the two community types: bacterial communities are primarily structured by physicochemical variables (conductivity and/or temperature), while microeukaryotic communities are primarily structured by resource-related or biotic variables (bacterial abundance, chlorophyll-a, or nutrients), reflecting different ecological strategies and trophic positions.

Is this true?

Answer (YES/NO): NO